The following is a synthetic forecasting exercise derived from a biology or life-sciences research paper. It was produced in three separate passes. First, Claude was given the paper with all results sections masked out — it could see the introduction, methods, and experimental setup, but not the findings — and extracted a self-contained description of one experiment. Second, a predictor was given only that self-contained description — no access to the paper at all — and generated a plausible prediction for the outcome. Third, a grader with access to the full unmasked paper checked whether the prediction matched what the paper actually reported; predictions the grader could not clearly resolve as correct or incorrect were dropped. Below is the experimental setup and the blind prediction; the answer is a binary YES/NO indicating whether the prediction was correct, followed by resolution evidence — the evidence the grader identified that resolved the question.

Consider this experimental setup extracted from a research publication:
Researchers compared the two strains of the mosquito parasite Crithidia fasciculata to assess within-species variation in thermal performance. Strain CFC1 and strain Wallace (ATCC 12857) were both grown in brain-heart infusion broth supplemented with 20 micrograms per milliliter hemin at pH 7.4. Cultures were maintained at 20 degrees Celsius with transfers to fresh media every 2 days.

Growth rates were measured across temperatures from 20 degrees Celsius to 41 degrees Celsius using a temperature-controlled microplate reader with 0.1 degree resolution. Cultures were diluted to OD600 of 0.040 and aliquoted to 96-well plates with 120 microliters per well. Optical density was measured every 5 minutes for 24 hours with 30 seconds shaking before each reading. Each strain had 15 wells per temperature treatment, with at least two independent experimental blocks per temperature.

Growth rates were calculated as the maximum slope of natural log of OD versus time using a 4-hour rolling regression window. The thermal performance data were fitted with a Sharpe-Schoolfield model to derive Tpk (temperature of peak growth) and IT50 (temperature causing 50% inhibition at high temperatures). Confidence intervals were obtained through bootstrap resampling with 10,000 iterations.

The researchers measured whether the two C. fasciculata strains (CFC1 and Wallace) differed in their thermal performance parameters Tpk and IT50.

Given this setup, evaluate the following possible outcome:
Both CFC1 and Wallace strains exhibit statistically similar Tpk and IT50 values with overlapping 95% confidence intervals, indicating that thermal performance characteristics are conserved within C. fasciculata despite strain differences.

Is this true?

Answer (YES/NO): YES